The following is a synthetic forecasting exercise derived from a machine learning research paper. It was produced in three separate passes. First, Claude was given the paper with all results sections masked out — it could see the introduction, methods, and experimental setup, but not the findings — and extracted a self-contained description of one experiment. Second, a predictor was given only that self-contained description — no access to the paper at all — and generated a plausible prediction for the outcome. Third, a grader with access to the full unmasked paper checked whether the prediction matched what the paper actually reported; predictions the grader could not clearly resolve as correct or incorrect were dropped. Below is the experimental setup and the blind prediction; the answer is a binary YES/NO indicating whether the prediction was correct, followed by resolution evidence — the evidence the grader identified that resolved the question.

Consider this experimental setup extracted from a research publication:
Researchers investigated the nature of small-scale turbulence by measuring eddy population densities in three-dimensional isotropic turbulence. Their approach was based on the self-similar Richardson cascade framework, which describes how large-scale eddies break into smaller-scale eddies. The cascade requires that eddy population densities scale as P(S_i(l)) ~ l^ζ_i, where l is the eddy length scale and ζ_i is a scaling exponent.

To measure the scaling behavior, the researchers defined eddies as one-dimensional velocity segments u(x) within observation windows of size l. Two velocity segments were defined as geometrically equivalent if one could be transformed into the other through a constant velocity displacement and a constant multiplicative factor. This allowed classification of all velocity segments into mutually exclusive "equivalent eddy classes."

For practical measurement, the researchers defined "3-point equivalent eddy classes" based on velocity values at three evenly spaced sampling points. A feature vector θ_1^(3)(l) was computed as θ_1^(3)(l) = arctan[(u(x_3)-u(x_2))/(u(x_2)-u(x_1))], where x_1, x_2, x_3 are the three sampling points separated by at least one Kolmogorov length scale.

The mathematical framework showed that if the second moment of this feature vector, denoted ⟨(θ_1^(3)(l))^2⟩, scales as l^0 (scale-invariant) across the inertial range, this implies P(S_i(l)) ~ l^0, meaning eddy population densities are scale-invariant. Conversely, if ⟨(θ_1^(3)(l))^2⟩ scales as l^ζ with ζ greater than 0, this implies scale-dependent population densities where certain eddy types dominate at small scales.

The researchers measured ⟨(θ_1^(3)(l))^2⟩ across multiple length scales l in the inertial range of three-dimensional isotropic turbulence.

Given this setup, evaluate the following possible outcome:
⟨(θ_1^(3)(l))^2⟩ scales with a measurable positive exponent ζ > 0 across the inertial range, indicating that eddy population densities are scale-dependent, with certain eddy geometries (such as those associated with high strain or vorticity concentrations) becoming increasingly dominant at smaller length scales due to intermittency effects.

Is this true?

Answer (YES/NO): NO